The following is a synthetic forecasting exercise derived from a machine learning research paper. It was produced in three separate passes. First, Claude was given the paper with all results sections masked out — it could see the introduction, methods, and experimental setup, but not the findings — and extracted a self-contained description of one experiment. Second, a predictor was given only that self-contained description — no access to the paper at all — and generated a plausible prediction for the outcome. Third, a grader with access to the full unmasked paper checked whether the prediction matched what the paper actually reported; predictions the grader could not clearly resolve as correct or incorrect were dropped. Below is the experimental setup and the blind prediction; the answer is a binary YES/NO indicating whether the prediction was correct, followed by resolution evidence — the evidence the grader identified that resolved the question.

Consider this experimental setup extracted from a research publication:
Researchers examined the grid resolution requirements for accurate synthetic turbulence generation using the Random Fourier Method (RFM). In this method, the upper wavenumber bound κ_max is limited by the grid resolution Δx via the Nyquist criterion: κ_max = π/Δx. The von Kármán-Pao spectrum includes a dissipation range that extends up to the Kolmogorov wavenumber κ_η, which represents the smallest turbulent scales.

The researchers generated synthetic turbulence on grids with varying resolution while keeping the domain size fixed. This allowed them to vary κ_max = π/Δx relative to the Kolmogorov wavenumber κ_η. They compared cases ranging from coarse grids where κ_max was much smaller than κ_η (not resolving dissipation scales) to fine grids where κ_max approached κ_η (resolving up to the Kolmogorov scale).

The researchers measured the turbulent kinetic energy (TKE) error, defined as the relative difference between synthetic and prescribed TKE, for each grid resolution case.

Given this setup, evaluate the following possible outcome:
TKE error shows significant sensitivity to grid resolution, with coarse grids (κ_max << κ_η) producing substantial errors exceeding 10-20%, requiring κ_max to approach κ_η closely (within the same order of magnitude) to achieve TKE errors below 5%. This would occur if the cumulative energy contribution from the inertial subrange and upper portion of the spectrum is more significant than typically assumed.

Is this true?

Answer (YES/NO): YES